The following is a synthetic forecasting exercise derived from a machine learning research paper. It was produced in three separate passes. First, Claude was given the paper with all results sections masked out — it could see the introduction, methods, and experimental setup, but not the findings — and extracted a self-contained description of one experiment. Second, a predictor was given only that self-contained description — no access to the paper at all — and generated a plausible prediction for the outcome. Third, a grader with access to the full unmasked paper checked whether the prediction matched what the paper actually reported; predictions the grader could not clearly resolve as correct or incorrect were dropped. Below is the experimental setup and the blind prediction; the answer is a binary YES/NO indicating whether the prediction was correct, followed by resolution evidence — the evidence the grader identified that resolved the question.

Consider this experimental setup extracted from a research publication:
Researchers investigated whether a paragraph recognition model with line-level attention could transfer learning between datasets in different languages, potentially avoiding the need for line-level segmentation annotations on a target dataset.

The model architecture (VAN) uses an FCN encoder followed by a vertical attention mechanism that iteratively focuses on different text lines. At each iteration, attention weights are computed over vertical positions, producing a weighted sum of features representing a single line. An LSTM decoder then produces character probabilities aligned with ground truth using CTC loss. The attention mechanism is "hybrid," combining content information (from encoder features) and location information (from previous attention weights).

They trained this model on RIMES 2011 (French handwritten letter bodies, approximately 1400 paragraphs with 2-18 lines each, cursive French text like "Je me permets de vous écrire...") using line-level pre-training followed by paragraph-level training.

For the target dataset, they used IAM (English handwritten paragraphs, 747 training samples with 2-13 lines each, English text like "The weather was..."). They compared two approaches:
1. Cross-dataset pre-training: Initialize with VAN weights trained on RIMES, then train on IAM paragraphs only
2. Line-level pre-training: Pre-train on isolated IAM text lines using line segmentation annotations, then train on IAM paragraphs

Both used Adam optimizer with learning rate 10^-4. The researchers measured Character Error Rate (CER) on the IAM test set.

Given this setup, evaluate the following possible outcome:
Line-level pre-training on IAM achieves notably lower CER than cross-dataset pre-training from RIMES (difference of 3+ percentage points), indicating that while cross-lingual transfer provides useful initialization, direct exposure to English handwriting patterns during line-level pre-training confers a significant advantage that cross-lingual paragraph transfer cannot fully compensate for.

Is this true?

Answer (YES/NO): NO